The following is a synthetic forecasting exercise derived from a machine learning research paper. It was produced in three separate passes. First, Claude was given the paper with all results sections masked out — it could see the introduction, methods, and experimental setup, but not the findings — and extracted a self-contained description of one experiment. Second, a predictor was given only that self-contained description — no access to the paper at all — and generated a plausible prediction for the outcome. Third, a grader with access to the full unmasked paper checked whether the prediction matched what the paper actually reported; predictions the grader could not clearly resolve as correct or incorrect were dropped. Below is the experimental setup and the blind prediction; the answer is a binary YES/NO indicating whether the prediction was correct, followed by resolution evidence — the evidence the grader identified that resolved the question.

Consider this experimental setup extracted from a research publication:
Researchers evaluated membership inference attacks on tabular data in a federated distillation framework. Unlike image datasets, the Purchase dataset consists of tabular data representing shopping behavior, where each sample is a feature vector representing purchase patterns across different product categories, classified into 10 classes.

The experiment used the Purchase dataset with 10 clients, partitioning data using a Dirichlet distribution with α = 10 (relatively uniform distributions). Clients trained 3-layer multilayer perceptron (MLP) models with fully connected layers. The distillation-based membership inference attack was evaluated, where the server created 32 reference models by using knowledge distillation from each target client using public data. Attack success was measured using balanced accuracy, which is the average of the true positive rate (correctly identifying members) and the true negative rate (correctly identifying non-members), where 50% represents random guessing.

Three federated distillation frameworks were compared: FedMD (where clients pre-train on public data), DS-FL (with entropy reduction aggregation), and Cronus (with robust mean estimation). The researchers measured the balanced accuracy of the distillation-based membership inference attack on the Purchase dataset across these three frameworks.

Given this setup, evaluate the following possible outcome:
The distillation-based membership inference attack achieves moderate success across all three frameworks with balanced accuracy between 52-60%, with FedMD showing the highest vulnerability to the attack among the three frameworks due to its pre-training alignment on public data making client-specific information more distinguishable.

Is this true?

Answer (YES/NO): NO